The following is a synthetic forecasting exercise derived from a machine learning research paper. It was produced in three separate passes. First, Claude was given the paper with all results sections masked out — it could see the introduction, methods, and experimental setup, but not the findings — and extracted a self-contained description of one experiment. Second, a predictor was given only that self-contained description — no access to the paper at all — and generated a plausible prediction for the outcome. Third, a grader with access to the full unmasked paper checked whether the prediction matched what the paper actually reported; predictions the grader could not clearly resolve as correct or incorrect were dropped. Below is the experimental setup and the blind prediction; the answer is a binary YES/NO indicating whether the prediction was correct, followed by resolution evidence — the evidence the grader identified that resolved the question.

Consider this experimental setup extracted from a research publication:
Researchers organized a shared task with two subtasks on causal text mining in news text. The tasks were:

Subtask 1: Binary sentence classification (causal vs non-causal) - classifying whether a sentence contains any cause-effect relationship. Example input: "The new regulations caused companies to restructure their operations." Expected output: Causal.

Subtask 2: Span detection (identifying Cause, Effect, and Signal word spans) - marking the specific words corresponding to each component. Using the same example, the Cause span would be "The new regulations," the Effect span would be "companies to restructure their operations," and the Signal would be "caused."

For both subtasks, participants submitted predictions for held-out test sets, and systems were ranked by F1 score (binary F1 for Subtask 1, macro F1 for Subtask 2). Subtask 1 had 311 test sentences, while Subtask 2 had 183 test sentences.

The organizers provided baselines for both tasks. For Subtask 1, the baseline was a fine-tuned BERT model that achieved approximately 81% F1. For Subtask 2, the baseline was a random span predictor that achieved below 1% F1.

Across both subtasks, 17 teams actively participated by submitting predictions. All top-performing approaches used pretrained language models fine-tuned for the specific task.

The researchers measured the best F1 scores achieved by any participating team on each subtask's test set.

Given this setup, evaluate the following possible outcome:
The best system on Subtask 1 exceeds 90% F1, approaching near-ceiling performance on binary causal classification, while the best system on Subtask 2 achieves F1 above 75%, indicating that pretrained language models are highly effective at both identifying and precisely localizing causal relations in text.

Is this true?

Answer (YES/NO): NO